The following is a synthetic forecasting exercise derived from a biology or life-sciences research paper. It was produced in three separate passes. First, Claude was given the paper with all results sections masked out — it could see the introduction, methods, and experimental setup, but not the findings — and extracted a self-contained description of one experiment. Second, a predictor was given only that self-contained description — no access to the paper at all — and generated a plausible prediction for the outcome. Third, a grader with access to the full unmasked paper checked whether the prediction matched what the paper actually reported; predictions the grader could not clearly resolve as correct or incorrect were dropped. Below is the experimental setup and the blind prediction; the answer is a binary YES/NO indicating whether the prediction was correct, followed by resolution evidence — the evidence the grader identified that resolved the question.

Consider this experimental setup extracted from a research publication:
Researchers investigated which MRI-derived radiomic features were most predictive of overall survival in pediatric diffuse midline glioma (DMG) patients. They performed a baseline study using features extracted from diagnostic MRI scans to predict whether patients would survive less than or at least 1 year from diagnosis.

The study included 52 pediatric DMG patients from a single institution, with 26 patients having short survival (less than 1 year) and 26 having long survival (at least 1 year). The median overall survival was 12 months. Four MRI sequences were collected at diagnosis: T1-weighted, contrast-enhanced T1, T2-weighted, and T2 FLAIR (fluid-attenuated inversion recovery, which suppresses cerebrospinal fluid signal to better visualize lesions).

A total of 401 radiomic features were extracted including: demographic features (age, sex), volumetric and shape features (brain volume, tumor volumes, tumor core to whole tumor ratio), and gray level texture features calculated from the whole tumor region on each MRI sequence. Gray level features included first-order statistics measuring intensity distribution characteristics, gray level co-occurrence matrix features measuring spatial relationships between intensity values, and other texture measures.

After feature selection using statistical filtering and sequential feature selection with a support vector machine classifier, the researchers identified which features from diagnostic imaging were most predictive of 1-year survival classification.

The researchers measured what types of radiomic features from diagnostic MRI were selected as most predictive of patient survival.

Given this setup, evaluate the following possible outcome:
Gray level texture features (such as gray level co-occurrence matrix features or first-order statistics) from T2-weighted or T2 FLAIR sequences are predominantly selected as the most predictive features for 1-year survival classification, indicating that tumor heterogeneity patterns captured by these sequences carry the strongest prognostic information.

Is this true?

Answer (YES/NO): YES